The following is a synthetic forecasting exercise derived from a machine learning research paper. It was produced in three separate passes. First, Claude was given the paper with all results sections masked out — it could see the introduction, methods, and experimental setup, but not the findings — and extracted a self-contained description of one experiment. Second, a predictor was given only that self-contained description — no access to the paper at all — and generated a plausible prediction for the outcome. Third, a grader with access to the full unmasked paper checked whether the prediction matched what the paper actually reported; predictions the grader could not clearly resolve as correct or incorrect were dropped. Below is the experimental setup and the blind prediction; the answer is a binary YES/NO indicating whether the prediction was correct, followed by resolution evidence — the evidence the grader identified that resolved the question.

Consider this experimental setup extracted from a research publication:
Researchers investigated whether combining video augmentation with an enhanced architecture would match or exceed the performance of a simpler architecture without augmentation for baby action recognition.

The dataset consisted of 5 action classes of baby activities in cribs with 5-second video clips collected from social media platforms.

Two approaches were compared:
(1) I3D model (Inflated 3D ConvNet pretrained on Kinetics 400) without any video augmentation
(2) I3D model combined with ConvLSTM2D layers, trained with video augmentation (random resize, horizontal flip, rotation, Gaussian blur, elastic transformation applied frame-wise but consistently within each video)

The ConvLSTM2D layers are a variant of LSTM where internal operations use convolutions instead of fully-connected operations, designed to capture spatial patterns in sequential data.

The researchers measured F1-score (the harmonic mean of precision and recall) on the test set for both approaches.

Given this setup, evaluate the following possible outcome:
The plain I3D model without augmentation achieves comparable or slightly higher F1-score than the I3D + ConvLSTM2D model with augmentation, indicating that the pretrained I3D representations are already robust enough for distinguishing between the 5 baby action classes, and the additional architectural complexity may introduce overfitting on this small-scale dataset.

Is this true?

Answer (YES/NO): YES